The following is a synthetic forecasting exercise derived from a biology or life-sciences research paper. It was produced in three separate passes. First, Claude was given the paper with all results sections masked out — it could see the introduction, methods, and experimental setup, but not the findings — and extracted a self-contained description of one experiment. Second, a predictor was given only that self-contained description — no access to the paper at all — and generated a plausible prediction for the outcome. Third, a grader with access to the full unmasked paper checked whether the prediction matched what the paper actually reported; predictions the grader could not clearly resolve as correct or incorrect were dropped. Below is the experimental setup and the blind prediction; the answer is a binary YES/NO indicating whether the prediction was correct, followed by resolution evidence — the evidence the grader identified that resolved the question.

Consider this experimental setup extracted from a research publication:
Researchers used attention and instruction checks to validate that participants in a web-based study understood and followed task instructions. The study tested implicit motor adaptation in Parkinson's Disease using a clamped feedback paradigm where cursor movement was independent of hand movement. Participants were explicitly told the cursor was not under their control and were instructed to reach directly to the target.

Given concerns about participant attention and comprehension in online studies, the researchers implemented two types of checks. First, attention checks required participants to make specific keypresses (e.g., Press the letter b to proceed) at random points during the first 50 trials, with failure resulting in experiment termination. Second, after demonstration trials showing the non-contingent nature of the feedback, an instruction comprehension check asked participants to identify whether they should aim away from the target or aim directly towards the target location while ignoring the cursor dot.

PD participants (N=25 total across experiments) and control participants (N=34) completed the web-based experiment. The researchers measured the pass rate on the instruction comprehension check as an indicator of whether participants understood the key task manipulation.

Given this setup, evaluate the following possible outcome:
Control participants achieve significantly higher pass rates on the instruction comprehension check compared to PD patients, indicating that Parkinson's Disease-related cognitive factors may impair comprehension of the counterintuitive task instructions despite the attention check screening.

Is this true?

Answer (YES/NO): NO